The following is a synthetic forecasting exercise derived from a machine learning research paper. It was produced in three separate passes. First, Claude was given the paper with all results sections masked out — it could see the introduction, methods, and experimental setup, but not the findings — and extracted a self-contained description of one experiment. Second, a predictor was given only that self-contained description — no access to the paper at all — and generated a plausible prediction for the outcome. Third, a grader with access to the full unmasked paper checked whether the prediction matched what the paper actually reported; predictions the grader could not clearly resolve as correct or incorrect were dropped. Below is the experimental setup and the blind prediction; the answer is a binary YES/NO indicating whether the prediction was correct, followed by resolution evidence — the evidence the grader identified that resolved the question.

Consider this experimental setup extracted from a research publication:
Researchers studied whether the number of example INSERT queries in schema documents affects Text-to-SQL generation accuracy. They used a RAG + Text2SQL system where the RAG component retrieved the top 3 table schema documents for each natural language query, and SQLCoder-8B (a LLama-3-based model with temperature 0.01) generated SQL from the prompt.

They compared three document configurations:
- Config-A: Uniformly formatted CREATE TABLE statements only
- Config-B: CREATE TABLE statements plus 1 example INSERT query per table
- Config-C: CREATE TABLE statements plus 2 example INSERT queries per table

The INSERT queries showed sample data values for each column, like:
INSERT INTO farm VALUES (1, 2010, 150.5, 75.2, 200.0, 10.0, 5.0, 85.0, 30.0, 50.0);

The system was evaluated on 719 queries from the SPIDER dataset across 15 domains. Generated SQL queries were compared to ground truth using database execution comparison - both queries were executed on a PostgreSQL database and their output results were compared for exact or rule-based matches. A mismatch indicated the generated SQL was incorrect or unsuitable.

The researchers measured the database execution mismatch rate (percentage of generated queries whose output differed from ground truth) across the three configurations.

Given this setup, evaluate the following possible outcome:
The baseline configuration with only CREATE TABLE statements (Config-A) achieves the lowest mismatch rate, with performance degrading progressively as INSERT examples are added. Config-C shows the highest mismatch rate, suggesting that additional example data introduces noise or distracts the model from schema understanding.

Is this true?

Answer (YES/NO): NO